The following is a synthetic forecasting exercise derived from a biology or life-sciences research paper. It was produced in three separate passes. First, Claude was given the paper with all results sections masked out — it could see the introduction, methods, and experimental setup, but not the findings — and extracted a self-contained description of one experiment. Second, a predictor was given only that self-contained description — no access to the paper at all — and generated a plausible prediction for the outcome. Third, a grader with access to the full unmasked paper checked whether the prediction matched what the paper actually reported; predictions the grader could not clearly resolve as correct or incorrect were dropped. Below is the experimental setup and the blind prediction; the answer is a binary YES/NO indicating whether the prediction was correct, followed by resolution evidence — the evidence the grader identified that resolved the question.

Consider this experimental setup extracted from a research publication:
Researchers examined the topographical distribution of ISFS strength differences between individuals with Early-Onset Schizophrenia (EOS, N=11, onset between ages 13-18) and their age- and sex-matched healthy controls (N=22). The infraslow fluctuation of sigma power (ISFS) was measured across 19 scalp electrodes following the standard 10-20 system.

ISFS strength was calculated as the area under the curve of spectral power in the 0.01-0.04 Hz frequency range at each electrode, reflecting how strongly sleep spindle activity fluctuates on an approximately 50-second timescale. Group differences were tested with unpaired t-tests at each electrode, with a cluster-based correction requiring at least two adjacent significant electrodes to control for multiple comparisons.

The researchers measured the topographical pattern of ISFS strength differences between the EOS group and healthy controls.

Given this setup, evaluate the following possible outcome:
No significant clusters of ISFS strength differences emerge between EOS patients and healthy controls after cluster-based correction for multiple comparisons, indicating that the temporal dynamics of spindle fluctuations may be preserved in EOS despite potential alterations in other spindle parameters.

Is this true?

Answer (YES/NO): NO